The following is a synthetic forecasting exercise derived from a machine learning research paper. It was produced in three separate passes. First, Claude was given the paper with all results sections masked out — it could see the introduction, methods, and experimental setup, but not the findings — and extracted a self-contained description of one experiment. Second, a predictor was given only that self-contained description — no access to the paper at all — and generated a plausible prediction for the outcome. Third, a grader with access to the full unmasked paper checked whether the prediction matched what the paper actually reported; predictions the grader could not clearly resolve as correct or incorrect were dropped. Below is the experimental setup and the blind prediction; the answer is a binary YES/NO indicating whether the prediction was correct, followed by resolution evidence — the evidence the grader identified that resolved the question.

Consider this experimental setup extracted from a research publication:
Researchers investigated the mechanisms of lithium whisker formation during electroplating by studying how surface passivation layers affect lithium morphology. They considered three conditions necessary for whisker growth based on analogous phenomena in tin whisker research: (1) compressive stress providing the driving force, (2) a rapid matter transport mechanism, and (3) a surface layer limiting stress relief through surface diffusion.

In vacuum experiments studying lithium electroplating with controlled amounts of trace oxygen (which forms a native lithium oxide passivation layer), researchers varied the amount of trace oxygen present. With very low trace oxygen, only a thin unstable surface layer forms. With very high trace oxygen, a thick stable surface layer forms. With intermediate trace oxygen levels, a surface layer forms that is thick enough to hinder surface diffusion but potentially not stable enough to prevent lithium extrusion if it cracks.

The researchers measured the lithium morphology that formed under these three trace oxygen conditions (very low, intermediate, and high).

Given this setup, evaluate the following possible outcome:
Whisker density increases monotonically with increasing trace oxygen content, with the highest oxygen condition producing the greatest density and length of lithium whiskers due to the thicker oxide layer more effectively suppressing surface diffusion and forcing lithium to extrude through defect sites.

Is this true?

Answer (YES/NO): NO